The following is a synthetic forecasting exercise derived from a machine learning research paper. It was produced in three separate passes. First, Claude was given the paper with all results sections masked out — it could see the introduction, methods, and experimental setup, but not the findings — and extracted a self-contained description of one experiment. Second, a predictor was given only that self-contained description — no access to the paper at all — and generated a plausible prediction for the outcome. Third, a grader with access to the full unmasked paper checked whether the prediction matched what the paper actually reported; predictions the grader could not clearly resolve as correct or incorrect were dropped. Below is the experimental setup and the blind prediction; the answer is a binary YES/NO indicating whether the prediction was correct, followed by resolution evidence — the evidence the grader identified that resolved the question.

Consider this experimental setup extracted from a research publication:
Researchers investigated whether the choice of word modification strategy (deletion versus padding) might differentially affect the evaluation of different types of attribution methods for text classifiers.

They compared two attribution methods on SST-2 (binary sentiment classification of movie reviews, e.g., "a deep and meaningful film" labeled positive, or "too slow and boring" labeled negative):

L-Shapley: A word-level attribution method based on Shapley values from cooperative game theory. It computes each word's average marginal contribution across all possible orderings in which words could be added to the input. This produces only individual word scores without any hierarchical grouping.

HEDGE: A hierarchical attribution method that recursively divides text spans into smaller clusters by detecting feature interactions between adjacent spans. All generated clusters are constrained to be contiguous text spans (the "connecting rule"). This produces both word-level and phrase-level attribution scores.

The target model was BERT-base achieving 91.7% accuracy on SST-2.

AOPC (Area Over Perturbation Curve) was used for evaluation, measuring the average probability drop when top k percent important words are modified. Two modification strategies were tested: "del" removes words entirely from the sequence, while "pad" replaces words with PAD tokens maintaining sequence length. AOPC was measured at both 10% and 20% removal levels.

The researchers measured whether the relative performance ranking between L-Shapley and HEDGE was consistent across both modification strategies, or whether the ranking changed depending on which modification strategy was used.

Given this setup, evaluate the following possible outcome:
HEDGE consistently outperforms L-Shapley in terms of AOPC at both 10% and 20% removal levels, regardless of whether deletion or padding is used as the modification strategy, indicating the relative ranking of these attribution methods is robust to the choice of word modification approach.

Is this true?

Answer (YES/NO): NO